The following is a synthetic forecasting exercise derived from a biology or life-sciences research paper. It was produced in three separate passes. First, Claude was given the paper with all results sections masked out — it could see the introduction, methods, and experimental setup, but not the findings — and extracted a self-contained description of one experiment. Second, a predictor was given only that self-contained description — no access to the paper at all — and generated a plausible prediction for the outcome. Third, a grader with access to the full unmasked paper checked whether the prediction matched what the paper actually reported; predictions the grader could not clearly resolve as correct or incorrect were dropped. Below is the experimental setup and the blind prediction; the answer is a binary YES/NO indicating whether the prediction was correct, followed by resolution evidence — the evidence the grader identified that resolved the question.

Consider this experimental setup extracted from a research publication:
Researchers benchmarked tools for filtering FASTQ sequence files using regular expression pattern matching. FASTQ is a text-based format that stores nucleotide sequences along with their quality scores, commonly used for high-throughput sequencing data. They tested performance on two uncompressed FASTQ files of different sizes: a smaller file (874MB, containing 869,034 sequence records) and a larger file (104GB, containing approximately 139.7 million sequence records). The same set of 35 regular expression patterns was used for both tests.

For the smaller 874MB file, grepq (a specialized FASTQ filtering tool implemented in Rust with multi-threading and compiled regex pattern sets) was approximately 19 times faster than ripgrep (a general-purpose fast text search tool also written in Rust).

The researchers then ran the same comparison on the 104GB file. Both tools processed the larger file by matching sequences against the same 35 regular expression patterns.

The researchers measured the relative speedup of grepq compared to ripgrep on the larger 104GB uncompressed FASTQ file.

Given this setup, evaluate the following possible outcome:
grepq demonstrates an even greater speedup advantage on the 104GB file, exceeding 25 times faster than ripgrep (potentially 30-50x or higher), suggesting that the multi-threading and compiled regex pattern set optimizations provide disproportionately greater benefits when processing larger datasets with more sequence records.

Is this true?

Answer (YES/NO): NO